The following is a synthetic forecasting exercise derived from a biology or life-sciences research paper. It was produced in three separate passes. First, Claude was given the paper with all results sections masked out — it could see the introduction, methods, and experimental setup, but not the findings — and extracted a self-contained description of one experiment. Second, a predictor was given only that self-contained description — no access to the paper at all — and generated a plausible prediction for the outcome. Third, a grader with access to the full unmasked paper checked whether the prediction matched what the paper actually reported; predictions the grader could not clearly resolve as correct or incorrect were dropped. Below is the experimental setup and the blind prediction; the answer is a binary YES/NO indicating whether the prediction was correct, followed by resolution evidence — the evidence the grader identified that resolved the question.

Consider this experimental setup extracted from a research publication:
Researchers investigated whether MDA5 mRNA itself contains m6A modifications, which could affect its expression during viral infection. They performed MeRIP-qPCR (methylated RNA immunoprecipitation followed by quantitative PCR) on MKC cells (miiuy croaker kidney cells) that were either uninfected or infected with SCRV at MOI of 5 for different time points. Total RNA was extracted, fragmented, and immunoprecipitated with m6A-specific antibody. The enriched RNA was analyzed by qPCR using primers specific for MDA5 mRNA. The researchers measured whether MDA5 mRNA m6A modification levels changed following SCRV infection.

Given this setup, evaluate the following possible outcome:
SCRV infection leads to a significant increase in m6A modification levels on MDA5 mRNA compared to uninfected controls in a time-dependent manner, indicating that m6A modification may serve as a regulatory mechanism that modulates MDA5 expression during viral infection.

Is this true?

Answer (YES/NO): NO